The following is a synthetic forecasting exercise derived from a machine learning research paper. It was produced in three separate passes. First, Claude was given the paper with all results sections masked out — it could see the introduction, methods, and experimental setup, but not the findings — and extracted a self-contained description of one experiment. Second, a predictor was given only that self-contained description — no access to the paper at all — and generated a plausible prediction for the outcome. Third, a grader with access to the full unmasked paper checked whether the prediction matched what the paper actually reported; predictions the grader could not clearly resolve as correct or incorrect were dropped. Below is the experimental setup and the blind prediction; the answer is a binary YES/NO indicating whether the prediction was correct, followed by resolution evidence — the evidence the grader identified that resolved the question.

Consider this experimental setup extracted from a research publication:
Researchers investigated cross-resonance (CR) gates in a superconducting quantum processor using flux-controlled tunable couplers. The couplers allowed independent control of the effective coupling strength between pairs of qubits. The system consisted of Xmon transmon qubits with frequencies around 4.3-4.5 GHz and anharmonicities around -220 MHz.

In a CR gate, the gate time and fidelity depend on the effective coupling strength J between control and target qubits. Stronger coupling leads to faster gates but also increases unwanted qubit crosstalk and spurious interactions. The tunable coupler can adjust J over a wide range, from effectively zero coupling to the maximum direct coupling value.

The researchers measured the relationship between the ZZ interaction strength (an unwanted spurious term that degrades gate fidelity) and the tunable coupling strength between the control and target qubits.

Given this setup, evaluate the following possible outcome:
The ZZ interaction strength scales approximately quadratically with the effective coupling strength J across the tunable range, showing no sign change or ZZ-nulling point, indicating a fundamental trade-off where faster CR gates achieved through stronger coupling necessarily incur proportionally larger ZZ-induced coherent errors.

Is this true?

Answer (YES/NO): NO